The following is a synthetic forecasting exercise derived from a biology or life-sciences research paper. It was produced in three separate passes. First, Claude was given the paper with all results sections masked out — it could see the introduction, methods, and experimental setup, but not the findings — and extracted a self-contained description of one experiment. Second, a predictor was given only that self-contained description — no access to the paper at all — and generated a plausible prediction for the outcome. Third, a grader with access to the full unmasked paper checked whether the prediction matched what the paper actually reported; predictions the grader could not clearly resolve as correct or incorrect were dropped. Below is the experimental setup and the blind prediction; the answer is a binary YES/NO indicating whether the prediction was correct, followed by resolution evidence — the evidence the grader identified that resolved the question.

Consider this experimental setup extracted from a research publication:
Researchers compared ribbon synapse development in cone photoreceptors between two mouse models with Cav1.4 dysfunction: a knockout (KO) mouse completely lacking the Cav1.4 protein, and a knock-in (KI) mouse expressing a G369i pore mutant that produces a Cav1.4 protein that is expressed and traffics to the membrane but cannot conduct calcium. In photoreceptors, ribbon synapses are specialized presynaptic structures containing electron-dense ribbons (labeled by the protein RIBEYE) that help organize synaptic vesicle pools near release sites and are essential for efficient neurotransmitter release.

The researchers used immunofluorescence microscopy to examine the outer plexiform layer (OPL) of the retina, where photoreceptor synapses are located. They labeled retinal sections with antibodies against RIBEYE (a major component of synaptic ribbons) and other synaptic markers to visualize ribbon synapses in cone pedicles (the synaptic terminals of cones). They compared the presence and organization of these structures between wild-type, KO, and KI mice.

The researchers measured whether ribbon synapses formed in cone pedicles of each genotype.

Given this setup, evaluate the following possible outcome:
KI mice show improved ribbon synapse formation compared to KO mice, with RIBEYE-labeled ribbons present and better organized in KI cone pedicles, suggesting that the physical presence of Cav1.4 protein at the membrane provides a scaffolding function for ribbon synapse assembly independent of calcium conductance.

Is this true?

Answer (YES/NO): YES